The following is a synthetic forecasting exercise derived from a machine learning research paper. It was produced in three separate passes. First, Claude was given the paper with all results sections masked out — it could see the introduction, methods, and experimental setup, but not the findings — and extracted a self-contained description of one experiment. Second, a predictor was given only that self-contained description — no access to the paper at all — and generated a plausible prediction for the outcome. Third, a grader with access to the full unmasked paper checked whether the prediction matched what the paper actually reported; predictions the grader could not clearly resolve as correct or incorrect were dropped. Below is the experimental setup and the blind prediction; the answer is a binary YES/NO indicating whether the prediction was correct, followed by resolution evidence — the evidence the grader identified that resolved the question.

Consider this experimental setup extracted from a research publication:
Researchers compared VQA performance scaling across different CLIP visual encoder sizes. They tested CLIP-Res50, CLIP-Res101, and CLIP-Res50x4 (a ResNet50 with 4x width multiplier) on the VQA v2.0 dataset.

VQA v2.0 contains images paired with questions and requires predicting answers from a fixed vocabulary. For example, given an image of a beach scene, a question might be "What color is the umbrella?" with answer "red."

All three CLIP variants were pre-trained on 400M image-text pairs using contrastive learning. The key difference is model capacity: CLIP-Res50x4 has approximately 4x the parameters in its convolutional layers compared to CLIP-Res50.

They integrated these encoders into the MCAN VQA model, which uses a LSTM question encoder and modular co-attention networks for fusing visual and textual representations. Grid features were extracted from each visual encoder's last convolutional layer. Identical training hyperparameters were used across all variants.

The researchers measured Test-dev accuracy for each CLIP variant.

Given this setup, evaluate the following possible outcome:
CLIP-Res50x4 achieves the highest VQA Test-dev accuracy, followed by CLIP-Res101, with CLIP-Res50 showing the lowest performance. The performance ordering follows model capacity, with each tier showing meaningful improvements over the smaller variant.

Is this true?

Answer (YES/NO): YES